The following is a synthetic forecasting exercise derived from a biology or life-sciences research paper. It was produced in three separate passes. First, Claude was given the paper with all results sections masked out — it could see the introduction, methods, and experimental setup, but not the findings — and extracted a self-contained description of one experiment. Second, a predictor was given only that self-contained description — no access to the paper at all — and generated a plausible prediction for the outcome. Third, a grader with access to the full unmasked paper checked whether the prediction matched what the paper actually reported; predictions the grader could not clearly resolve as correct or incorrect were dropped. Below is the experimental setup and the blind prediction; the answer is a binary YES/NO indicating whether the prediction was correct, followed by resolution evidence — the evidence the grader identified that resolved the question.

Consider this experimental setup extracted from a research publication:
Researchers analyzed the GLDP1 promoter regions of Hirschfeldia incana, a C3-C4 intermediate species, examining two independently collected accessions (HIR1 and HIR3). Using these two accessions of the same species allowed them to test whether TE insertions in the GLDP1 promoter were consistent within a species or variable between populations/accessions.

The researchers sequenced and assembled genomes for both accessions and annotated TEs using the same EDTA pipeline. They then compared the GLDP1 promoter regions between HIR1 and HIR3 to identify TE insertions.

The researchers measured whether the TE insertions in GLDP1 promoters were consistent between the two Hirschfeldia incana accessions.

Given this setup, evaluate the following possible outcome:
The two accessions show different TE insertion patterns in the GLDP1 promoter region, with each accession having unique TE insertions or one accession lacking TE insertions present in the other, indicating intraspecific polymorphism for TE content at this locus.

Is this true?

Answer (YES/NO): YES